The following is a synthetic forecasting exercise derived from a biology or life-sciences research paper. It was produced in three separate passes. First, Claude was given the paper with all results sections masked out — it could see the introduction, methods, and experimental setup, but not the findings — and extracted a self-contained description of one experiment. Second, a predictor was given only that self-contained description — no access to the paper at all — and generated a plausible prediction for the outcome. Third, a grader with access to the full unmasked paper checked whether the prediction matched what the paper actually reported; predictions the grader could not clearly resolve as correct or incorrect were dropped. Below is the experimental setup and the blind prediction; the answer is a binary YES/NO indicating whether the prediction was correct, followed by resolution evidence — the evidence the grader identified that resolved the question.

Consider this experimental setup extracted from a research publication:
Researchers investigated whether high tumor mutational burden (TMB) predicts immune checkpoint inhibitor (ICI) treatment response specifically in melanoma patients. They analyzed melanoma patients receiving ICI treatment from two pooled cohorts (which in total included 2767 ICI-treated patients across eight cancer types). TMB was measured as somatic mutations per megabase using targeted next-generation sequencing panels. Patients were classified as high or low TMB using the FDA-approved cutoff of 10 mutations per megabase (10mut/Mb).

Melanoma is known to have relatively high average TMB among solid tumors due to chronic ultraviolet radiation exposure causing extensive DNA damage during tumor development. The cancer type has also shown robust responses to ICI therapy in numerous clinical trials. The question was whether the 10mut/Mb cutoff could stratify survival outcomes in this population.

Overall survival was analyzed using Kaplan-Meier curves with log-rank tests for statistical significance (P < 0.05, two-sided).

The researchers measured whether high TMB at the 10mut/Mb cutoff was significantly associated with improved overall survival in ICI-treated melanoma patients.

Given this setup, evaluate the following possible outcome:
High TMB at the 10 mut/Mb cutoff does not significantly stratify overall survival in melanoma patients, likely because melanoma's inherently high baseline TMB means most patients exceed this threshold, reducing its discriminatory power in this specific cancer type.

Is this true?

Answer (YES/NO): NO